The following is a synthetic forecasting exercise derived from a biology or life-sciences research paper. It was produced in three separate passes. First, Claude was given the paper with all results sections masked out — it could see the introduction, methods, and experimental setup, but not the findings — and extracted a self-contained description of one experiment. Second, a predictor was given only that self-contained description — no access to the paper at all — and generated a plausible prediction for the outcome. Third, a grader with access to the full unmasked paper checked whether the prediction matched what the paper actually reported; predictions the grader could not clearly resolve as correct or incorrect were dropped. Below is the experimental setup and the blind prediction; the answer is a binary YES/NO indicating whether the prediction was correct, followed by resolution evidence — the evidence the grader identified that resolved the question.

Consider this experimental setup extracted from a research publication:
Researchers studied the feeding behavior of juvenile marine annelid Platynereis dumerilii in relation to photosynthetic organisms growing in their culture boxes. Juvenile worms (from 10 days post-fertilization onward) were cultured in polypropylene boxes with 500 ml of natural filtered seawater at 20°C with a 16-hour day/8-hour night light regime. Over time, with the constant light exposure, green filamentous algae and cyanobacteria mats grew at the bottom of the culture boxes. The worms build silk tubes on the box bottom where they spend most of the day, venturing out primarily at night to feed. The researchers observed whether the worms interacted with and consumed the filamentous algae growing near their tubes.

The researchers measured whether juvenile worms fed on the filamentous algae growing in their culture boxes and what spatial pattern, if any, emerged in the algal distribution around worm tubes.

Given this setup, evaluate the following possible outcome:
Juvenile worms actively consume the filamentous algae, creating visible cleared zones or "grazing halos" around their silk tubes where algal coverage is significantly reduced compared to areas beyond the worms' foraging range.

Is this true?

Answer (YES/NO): YES